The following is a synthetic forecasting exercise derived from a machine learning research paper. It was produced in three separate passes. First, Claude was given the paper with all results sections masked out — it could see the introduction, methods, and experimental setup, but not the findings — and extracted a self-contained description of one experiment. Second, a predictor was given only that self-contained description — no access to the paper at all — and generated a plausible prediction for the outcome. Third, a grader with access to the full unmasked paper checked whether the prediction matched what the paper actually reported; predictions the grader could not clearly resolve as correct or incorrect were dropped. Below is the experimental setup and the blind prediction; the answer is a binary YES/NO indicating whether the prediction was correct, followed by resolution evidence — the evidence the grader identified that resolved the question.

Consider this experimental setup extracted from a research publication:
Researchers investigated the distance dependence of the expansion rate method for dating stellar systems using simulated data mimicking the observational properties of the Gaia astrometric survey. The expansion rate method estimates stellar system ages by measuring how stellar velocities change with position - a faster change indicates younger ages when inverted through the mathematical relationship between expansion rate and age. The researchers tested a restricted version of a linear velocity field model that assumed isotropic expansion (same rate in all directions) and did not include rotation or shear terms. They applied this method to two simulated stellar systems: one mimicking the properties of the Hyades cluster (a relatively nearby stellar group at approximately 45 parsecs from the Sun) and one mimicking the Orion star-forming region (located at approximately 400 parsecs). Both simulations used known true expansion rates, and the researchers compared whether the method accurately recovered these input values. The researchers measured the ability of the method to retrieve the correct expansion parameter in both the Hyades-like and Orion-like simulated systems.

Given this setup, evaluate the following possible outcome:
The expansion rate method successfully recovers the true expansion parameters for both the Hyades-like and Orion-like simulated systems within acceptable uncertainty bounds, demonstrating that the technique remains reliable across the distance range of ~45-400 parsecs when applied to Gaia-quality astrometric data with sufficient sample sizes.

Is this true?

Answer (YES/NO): NO